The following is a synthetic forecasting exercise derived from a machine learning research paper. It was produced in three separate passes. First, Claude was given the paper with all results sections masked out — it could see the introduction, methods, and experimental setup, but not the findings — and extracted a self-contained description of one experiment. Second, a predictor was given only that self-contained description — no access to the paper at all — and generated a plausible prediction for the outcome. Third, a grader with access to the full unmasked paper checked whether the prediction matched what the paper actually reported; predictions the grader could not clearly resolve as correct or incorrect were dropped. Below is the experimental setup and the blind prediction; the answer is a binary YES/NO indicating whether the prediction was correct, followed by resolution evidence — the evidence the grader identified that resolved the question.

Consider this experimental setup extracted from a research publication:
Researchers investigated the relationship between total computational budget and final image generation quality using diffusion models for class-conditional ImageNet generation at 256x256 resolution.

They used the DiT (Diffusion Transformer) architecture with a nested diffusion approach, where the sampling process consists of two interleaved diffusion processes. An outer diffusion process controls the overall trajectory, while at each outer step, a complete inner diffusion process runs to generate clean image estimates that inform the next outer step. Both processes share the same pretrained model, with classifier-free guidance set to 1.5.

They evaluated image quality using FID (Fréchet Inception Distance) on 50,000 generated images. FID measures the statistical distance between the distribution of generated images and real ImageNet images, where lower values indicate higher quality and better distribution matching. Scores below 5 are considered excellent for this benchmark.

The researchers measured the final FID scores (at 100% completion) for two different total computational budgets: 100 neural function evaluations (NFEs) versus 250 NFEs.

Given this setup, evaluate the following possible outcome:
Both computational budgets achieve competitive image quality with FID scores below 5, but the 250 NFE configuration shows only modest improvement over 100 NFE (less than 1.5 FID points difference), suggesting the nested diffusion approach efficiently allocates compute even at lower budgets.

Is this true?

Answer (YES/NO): YES